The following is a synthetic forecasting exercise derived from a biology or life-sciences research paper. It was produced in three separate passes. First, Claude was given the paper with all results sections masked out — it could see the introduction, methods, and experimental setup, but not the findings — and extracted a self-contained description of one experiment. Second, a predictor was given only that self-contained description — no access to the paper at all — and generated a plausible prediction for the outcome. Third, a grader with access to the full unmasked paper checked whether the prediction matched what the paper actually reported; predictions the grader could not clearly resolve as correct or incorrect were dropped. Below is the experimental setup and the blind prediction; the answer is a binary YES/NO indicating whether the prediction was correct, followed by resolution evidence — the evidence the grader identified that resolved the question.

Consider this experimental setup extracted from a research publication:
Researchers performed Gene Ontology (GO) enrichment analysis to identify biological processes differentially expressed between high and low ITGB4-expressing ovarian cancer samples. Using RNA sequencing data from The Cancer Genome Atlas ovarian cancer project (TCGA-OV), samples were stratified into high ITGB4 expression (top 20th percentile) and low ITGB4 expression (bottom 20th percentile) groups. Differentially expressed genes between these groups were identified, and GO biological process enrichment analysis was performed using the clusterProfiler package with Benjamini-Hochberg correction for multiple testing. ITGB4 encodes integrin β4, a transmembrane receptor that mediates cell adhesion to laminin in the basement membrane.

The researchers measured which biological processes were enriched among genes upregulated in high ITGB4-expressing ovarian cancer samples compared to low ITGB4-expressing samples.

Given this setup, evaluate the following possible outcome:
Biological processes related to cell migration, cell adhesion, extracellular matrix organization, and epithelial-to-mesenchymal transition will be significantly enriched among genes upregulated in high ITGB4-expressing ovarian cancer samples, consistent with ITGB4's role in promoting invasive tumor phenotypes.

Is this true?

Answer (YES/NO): NO